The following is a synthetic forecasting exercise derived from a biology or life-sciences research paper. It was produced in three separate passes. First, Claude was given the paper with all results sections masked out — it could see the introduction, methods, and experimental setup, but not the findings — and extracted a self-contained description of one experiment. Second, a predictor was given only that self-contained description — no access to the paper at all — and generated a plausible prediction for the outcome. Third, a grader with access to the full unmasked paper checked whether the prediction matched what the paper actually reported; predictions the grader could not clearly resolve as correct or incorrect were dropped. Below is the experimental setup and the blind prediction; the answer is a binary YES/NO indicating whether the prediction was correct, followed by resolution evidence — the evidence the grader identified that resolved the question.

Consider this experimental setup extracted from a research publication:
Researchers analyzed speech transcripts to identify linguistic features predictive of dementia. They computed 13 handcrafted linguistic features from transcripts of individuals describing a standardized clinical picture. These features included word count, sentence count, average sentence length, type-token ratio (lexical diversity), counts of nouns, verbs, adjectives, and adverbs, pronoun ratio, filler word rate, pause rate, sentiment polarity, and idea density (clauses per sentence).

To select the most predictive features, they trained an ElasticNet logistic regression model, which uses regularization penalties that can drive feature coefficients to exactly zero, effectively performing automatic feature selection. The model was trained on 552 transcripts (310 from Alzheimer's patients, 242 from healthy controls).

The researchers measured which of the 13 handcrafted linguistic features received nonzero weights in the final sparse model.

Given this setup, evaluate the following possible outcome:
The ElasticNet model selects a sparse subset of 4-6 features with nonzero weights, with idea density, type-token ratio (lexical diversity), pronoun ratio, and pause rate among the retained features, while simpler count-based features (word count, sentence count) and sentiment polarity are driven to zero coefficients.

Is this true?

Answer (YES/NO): NO